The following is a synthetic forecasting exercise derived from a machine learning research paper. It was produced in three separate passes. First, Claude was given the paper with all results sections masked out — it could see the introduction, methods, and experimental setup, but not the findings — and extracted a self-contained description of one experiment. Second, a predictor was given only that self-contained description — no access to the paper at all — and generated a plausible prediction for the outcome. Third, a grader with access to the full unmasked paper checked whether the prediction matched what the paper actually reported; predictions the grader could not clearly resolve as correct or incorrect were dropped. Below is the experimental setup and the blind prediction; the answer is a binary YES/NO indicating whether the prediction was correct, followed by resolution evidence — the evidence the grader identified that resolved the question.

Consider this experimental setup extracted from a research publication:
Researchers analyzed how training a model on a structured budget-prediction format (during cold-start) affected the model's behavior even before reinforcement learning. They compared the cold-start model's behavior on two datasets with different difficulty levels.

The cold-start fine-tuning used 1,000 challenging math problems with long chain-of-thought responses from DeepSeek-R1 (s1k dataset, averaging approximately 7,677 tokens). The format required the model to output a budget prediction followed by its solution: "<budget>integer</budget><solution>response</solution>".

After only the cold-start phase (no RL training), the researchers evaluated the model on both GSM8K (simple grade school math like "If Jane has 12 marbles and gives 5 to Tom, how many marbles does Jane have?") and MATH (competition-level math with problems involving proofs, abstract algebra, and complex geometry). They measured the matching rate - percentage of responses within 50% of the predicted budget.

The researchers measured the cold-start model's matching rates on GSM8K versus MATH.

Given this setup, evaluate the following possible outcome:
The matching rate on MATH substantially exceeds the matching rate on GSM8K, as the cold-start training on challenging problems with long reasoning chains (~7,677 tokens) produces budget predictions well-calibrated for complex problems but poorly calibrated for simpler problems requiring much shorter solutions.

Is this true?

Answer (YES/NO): NO